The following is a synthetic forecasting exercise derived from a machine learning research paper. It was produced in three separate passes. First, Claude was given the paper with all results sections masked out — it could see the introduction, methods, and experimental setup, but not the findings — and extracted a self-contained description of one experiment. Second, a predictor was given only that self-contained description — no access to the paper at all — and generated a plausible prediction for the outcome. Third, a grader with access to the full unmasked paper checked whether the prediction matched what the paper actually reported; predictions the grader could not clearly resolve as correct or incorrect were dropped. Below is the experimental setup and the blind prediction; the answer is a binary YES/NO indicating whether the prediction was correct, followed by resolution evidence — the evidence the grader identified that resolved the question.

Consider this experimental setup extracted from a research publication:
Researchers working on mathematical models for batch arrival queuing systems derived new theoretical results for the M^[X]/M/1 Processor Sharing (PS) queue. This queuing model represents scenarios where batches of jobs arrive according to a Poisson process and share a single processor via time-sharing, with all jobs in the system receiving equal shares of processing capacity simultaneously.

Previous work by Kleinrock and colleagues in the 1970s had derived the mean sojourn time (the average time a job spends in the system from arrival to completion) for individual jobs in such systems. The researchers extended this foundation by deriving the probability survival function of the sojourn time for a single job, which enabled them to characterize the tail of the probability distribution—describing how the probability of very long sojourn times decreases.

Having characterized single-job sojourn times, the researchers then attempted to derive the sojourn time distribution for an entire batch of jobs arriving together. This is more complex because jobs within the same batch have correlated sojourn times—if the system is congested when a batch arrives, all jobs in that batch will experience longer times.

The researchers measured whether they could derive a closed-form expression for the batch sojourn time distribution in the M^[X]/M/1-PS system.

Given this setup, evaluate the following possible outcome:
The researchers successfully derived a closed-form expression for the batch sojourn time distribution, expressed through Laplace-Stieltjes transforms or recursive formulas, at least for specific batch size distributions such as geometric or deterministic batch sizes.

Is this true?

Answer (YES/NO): NO